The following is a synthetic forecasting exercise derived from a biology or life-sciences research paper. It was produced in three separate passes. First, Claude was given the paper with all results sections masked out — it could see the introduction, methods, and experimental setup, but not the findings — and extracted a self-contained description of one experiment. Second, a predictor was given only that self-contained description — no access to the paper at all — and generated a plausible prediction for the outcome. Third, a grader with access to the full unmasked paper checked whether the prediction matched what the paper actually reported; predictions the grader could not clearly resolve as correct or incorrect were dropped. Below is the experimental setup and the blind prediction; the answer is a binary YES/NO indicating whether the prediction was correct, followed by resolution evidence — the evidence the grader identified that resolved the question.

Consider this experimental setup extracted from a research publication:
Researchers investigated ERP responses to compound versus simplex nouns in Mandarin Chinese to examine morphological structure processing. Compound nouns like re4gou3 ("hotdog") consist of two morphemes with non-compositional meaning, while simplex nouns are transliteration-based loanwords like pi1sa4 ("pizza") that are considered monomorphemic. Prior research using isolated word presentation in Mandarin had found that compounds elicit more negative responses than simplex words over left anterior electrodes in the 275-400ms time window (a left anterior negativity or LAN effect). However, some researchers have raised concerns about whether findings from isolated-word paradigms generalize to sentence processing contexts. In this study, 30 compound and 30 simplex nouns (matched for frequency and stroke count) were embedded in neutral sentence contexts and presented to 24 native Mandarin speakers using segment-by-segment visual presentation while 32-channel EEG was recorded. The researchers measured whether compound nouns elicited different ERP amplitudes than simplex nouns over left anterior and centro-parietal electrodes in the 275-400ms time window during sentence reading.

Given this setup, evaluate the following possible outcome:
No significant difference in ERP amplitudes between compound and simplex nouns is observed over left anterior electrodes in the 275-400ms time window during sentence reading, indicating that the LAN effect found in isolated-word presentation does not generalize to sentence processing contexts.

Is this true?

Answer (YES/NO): NO